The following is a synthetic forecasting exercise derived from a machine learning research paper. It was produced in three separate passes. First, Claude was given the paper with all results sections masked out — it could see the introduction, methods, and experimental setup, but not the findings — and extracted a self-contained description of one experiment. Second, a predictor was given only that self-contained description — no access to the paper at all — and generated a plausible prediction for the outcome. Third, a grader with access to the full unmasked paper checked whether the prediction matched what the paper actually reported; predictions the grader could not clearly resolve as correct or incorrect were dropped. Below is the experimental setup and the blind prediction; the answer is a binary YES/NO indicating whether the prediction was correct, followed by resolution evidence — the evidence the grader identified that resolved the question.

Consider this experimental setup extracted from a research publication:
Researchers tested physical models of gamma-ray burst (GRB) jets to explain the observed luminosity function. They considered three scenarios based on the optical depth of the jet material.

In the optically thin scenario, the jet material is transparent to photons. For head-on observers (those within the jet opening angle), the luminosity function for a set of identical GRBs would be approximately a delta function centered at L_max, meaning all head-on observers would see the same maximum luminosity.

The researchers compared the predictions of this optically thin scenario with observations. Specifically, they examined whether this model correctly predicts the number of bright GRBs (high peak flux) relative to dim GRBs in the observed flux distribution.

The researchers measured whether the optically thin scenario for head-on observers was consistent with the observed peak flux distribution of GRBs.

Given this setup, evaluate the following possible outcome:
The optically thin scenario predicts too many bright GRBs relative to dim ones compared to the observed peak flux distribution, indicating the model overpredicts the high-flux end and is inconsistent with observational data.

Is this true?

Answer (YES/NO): YES